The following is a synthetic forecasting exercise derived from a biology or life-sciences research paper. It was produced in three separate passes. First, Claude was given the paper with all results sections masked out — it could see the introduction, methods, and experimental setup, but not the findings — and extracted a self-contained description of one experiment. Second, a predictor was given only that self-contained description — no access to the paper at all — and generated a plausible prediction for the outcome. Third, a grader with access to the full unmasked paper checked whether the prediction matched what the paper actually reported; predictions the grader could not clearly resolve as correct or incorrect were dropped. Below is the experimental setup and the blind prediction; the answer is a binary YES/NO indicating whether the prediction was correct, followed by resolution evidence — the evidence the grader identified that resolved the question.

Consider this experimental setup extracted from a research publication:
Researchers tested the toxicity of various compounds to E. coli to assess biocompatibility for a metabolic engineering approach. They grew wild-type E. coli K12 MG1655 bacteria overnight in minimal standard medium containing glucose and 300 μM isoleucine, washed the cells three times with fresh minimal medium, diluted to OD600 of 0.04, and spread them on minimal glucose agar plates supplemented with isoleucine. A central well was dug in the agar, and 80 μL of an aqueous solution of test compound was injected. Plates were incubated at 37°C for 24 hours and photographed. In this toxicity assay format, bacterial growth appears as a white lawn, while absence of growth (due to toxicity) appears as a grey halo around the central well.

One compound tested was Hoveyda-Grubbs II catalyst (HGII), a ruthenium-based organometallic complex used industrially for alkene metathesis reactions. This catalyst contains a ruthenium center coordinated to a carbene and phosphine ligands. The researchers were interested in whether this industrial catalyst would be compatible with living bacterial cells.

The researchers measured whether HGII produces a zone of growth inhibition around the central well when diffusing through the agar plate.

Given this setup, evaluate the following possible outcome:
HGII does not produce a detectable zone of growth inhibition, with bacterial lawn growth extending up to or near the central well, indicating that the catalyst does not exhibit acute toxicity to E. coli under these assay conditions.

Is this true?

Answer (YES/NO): YES